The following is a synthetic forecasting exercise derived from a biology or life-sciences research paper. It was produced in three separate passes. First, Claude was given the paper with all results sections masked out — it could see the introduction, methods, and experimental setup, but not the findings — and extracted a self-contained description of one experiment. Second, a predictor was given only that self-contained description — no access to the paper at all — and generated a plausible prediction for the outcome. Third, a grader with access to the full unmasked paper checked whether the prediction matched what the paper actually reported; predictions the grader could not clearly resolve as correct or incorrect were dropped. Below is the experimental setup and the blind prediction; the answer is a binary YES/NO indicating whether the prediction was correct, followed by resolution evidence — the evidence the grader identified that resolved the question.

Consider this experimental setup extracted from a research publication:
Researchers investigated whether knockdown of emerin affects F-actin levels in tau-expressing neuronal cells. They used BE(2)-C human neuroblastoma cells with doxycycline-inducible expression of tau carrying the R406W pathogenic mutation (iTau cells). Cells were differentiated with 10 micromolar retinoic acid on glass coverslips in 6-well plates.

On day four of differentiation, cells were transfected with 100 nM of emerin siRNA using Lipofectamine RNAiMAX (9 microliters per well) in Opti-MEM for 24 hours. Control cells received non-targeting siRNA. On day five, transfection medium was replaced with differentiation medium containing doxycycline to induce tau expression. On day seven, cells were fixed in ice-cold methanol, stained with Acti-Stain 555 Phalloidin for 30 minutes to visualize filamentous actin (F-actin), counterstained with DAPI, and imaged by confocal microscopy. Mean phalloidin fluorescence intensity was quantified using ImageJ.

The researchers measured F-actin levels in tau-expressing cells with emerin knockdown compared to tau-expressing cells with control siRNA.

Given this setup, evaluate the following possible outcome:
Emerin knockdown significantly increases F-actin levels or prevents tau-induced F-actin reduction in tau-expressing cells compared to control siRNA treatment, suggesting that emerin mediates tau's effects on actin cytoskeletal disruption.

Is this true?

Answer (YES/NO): NO